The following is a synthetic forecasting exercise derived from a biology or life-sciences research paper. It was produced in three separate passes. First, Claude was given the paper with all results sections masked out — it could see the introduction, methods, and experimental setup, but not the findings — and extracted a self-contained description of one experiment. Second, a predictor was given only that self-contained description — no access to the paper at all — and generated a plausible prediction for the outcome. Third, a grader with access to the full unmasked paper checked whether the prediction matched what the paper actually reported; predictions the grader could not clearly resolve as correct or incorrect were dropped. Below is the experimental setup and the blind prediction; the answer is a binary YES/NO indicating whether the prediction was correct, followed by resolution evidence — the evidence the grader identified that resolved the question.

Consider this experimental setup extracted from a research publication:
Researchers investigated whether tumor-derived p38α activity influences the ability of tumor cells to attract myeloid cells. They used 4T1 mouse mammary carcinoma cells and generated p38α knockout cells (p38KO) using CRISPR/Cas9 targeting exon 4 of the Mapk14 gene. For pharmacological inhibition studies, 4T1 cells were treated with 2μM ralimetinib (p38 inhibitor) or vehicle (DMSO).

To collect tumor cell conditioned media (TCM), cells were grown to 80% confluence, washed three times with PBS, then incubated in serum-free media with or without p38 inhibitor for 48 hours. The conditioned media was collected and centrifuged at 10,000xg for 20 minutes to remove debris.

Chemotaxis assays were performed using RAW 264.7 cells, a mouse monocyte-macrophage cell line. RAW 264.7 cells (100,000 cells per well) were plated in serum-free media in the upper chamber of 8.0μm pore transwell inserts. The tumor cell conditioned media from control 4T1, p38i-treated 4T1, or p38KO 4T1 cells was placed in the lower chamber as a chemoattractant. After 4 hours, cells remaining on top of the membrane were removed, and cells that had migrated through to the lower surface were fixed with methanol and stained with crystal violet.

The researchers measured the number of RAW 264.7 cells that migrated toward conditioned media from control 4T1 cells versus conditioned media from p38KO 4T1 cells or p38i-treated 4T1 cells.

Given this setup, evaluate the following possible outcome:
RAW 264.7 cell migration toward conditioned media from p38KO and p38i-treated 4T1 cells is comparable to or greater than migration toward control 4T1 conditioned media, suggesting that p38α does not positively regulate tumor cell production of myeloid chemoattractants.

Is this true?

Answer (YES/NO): NO